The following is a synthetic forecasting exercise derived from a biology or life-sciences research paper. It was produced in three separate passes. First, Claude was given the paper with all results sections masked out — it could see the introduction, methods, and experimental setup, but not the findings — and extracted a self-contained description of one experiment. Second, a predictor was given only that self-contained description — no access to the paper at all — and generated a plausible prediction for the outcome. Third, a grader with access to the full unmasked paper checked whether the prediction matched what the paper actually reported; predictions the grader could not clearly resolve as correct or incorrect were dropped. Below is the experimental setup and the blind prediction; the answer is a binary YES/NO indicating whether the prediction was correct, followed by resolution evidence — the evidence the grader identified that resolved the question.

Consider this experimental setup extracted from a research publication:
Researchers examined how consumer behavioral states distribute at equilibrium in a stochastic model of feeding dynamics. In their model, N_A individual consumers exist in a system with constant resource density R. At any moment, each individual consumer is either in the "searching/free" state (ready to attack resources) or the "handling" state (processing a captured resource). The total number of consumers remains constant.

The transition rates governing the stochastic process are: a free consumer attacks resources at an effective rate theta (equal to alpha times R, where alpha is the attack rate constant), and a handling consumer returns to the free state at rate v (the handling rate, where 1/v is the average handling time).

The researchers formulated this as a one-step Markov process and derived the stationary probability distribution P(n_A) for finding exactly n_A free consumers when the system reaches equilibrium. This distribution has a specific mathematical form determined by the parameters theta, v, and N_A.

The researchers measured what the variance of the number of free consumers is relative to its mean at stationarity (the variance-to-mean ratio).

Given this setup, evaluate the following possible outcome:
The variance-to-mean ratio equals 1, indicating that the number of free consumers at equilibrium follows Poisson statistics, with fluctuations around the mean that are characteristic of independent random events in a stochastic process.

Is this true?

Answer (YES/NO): NO